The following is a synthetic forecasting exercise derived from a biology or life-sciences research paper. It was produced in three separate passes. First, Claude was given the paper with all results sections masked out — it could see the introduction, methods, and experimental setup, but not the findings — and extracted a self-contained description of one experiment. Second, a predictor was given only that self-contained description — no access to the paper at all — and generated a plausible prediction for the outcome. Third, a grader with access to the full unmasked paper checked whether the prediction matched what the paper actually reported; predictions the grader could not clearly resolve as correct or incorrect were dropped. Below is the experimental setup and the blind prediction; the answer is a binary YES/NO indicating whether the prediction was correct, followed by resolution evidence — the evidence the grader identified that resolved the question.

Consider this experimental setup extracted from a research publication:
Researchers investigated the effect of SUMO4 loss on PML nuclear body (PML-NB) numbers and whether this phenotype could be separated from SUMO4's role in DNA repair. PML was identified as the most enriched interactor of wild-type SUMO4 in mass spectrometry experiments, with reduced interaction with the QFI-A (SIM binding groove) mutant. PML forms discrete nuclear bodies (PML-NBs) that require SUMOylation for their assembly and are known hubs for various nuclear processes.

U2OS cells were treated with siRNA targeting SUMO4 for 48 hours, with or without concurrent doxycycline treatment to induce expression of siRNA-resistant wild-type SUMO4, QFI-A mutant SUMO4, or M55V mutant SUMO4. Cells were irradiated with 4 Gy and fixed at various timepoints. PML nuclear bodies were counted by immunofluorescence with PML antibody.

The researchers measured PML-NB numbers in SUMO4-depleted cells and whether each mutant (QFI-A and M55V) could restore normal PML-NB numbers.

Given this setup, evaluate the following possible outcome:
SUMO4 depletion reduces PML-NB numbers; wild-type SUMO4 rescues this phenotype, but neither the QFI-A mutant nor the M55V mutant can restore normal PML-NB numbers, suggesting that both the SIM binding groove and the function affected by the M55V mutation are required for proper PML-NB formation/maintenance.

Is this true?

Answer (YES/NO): NO